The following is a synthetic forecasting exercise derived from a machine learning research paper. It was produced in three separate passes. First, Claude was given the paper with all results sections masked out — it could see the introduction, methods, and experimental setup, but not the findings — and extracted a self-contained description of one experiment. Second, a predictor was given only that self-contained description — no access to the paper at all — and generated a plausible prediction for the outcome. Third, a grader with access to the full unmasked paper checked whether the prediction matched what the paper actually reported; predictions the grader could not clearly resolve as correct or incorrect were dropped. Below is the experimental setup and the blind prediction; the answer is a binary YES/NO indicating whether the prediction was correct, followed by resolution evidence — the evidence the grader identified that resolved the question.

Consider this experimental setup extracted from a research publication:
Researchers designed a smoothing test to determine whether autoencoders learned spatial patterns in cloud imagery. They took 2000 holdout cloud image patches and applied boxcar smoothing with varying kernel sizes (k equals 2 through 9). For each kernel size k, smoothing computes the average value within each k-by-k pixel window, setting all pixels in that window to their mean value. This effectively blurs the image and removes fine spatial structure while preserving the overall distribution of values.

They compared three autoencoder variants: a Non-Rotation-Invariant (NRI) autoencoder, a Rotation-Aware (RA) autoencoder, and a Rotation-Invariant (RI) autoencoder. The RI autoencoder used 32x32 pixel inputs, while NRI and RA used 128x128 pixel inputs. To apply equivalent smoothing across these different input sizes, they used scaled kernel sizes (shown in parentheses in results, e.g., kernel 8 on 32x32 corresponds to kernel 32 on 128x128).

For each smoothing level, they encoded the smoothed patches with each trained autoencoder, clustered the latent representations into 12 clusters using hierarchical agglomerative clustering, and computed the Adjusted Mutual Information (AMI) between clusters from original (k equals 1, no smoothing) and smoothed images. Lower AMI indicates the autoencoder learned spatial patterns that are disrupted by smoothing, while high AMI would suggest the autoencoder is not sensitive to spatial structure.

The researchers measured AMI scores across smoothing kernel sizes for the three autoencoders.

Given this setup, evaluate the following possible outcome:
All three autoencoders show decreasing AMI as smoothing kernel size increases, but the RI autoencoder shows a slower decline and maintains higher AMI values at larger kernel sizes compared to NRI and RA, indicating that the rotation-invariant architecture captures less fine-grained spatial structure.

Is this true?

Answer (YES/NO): NO